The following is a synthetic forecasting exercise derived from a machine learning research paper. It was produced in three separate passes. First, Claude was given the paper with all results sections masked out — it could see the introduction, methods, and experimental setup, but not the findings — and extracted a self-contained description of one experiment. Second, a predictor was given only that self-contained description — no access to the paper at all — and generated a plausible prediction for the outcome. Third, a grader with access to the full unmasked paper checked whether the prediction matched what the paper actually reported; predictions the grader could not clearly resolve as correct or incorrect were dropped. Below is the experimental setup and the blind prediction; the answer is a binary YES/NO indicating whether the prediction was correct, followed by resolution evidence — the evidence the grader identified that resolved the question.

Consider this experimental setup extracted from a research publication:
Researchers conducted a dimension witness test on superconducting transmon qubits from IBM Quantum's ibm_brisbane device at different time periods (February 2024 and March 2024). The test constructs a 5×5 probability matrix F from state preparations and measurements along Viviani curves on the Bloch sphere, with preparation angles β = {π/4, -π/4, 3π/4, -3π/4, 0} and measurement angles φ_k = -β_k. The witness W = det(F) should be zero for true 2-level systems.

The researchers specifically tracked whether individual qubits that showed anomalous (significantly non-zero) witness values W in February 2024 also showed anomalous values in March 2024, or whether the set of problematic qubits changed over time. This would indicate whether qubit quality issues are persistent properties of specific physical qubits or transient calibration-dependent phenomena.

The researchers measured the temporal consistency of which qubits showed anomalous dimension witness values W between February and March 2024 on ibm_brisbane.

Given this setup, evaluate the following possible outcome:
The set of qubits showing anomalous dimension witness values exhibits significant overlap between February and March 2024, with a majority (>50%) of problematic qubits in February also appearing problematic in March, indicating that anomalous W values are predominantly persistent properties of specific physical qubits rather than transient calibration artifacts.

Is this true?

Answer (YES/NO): NO